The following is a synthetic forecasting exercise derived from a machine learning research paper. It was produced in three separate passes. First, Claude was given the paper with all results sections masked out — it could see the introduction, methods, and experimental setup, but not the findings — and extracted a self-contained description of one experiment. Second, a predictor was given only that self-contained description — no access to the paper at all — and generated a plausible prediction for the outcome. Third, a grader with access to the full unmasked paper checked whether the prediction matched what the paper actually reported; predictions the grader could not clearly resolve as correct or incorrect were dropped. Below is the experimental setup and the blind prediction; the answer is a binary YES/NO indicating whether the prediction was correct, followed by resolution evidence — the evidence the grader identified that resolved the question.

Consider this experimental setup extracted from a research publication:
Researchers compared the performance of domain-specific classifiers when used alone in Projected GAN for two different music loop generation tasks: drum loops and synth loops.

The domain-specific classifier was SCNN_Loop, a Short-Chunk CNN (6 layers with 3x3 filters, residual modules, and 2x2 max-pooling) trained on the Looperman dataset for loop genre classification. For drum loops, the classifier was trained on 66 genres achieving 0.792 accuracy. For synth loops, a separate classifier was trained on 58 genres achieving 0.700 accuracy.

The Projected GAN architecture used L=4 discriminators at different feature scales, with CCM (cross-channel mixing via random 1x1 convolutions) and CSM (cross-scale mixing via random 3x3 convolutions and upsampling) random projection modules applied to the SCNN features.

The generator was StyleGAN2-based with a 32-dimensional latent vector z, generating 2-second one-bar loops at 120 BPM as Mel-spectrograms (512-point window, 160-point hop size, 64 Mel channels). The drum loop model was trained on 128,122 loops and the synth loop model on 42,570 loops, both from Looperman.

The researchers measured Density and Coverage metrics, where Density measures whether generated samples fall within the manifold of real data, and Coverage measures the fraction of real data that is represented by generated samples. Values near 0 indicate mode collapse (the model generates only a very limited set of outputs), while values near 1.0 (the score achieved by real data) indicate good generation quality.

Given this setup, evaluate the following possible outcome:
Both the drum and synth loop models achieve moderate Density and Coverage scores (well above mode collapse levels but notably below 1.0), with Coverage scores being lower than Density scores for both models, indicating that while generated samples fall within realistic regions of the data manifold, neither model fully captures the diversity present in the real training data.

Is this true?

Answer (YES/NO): NO